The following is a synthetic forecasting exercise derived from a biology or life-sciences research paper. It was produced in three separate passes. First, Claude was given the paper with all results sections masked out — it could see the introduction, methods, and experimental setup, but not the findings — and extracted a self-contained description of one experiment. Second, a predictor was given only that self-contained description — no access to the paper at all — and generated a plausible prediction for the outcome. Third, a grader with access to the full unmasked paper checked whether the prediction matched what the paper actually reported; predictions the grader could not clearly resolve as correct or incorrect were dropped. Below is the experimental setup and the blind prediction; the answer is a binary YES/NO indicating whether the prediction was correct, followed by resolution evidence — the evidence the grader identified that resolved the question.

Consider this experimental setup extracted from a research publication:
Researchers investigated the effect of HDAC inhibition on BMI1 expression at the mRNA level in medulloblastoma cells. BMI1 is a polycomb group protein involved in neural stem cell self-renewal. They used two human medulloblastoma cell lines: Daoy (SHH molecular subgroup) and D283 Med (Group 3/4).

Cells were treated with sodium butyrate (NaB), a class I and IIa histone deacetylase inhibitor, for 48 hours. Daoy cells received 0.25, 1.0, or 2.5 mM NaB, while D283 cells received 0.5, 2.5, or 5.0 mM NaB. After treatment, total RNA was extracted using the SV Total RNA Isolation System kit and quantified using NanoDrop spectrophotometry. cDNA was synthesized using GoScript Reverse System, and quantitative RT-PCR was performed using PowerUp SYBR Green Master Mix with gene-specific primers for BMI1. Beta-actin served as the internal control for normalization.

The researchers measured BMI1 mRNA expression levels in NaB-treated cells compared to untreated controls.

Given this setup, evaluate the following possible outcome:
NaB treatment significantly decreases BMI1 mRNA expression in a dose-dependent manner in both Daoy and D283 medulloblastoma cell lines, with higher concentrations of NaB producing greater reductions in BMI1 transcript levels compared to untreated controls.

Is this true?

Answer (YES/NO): NO